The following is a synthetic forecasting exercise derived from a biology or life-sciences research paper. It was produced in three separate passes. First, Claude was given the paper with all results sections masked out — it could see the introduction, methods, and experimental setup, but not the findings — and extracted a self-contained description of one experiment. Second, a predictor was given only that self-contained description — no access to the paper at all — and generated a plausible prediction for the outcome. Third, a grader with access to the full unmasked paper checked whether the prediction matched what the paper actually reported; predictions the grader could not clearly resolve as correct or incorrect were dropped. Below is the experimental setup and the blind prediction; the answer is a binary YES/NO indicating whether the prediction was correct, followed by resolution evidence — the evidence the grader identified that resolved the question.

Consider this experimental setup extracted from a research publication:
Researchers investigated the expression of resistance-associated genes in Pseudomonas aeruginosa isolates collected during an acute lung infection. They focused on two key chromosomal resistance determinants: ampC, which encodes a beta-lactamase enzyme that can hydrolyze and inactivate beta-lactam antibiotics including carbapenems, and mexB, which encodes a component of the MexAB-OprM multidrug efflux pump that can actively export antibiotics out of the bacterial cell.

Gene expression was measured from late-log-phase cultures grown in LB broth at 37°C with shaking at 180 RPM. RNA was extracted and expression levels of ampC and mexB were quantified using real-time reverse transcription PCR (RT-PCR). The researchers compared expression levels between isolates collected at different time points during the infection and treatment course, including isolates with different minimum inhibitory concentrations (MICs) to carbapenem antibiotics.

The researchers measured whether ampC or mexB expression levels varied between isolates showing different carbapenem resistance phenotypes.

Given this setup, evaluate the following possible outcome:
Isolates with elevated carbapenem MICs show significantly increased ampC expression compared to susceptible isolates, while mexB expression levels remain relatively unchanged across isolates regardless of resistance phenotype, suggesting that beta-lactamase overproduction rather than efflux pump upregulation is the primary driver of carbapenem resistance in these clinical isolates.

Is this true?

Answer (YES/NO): NO